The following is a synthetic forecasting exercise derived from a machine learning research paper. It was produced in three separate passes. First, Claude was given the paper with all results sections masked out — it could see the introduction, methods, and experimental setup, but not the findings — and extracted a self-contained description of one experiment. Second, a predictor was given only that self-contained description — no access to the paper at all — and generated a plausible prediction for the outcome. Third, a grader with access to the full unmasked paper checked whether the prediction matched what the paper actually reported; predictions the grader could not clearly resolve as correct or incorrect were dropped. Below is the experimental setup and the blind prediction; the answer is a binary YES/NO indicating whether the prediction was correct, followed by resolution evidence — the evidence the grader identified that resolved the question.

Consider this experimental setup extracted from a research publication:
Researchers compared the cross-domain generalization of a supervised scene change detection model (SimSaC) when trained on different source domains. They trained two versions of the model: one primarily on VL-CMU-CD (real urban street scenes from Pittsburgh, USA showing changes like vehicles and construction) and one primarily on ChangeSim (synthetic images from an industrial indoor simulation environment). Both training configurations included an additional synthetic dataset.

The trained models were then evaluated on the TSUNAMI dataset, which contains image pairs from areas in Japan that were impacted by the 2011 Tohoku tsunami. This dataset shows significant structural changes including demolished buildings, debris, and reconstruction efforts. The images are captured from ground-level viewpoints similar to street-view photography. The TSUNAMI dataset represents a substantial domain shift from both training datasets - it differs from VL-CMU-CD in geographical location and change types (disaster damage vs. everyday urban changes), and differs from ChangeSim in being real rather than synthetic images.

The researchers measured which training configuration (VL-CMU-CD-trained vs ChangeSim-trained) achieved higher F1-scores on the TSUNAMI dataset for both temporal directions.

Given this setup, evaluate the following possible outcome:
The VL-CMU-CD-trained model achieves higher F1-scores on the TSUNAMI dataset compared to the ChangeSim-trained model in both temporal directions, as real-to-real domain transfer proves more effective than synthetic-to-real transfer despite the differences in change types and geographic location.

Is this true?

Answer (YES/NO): YES